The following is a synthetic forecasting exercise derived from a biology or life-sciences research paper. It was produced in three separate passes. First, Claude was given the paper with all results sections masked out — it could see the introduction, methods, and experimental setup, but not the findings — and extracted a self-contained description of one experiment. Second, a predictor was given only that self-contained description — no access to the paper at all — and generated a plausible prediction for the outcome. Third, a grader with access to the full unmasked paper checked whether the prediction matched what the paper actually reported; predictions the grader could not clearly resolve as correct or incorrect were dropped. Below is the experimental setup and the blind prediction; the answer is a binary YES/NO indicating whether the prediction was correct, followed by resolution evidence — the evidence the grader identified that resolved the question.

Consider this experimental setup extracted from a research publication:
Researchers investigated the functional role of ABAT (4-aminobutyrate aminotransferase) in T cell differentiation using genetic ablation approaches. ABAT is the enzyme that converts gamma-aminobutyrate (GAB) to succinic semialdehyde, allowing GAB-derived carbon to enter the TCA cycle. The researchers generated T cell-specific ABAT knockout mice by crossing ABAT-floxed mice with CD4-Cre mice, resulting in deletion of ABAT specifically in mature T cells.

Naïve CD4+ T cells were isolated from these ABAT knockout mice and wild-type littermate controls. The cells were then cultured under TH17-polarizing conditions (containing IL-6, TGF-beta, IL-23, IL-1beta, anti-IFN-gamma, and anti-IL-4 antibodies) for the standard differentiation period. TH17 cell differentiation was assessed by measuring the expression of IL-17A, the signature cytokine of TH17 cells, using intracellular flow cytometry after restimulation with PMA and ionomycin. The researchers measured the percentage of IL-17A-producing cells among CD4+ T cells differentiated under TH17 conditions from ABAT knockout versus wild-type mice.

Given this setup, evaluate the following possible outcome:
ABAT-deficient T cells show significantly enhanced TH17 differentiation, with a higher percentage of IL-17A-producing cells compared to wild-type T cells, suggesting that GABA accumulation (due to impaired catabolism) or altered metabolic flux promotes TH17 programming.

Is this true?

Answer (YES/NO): NO